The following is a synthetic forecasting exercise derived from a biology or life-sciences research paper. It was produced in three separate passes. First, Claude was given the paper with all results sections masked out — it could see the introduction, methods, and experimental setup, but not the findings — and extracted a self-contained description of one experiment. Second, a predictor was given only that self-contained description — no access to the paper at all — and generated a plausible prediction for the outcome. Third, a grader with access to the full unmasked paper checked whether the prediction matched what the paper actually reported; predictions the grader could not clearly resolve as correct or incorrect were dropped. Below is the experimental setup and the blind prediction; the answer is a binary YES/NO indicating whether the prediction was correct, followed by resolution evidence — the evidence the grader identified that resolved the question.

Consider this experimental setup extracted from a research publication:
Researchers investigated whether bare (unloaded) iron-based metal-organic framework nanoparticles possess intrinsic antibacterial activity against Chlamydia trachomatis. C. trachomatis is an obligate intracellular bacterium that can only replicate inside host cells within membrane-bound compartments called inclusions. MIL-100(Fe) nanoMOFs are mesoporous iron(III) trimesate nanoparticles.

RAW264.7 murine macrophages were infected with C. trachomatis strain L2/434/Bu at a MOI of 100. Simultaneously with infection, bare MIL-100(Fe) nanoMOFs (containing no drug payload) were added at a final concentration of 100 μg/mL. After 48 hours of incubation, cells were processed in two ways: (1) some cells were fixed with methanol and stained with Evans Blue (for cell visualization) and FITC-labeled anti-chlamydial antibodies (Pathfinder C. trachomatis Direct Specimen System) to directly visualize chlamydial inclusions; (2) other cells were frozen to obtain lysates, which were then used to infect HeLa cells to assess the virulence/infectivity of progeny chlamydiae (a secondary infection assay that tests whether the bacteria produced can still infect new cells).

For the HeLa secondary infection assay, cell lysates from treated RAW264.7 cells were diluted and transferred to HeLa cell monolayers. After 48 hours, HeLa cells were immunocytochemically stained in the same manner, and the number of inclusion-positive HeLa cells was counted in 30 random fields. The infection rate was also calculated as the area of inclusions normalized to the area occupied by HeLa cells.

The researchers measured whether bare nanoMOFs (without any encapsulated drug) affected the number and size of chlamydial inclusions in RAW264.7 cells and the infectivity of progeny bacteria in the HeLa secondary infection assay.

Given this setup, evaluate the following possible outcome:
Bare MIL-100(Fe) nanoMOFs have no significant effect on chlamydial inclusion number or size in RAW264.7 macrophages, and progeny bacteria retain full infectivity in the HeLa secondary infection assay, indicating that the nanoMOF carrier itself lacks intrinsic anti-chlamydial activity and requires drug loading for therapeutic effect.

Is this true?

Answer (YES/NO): NO